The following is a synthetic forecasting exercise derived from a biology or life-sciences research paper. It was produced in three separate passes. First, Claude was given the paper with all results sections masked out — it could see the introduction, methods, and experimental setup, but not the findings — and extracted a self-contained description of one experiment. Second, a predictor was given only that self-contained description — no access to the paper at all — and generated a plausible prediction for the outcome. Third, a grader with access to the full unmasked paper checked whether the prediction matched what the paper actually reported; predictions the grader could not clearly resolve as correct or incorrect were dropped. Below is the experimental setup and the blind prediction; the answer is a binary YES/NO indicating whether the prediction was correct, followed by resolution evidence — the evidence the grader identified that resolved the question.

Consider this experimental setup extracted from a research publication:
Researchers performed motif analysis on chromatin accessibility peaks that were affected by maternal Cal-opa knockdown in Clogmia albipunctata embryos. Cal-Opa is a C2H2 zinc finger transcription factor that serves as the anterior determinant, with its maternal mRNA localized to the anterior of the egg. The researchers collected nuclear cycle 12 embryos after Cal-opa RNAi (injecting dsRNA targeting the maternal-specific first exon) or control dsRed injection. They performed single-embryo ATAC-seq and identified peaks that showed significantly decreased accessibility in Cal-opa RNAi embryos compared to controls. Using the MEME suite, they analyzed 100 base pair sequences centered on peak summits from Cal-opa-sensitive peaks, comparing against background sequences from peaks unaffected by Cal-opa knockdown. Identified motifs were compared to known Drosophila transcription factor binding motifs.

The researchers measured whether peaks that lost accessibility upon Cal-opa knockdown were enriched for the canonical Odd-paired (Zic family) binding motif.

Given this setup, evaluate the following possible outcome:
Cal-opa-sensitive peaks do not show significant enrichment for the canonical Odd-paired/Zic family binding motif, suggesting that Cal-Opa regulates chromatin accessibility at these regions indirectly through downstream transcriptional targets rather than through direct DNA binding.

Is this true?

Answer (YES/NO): NO